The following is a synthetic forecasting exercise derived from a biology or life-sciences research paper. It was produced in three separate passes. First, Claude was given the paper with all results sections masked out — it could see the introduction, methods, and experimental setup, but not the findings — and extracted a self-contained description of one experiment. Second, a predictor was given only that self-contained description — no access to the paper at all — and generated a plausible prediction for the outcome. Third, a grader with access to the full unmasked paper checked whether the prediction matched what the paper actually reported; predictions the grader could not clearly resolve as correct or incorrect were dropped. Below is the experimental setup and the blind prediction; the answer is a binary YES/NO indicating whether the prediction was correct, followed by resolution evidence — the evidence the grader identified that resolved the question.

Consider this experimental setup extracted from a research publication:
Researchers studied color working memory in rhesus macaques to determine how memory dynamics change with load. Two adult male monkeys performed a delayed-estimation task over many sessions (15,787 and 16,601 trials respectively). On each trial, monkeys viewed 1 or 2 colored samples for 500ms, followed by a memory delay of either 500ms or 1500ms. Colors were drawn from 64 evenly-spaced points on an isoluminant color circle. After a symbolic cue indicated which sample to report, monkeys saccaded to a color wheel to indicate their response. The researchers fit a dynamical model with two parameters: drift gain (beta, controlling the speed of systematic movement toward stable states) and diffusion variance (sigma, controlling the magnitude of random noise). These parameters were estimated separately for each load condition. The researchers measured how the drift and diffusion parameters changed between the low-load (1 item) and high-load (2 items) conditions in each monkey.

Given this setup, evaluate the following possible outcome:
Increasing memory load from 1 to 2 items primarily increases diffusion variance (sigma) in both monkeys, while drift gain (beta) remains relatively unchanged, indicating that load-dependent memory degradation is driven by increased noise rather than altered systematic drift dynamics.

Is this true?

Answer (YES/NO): NO